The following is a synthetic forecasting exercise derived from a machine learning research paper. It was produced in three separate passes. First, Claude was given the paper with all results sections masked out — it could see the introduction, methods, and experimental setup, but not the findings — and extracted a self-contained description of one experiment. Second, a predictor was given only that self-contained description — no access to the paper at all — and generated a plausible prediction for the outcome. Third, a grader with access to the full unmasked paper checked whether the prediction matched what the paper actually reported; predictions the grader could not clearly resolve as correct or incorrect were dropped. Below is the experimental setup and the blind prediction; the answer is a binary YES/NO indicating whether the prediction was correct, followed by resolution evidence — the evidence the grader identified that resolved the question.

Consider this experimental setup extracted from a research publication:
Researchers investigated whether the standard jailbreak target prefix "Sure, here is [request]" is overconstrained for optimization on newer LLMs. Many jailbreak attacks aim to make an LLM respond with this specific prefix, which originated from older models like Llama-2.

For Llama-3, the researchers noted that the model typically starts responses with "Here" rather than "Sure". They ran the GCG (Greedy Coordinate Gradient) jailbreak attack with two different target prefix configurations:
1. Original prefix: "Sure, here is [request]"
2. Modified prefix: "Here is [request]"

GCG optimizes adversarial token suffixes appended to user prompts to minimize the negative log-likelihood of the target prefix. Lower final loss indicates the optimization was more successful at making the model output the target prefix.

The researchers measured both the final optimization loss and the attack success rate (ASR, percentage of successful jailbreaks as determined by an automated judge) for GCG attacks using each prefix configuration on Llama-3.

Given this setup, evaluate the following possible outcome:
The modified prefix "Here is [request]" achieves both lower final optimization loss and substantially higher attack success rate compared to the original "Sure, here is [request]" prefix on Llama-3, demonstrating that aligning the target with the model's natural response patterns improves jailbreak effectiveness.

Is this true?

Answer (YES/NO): NO